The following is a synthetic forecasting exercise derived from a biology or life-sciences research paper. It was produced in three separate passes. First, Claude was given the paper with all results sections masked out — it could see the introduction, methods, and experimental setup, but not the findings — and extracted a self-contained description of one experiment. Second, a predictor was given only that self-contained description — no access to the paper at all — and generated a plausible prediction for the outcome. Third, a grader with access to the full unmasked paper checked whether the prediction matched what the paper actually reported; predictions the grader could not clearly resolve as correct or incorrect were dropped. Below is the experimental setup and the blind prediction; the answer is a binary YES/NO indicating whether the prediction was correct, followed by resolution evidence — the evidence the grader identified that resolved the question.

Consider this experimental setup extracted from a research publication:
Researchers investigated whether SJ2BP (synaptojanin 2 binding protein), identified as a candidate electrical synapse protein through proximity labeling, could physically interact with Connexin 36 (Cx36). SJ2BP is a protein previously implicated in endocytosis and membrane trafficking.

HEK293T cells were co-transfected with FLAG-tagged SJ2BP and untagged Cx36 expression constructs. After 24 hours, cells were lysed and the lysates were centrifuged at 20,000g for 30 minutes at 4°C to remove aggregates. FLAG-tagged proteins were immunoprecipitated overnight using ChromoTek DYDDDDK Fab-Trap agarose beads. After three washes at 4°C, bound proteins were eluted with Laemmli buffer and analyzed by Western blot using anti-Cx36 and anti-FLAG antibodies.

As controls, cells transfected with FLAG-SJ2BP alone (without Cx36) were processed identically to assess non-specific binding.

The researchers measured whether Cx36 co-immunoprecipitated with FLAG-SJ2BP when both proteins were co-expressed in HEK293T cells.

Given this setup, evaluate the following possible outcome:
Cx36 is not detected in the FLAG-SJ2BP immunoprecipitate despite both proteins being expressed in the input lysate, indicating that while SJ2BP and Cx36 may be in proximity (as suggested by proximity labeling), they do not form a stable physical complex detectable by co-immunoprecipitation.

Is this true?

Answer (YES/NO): YES